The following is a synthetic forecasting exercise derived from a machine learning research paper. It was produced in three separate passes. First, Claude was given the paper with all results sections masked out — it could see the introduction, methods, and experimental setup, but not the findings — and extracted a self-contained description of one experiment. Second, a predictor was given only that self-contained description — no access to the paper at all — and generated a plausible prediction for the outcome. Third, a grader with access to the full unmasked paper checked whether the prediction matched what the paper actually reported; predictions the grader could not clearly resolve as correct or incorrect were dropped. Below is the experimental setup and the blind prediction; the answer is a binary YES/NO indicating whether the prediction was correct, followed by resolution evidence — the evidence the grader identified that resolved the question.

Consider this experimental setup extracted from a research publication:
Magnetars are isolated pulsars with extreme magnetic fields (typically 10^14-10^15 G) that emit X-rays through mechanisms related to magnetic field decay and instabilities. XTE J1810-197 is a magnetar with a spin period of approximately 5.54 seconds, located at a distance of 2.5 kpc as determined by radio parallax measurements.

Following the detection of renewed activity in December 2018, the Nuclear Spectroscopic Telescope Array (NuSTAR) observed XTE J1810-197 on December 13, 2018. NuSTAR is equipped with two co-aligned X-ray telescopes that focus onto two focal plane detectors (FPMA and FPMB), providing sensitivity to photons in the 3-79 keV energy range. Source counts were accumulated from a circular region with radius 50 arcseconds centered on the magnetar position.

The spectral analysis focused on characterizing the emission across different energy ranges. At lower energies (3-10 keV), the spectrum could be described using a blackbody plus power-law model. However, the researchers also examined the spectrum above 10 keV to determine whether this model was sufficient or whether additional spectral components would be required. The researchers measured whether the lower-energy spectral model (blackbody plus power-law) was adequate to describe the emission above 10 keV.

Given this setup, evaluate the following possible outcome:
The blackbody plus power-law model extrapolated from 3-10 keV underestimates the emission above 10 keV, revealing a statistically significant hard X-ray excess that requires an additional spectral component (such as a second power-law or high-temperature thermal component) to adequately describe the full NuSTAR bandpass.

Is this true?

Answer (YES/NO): YES